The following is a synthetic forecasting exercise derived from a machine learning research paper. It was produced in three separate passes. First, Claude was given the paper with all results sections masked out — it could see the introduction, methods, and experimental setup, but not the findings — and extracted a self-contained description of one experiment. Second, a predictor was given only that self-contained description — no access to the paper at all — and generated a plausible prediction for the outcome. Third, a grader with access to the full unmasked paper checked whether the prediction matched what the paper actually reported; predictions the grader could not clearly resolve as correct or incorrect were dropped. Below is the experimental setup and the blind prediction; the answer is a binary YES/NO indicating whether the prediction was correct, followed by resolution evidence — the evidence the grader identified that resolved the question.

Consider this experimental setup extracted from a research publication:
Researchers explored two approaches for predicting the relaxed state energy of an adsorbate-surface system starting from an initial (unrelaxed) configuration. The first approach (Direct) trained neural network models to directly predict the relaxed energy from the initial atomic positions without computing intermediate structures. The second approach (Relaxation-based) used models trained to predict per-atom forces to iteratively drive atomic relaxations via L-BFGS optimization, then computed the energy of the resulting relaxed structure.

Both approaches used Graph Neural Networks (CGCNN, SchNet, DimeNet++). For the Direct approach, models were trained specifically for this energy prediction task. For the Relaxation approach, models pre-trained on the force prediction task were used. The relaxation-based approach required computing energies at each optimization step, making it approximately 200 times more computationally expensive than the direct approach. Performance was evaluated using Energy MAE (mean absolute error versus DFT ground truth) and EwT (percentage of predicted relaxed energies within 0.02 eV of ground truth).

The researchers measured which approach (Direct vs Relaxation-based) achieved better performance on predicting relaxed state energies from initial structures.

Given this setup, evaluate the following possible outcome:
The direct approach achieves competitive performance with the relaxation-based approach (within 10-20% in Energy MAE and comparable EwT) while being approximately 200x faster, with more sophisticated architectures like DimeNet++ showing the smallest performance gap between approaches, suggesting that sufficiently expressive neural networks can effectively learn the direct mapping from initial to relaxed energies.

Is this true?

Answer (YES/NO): NO